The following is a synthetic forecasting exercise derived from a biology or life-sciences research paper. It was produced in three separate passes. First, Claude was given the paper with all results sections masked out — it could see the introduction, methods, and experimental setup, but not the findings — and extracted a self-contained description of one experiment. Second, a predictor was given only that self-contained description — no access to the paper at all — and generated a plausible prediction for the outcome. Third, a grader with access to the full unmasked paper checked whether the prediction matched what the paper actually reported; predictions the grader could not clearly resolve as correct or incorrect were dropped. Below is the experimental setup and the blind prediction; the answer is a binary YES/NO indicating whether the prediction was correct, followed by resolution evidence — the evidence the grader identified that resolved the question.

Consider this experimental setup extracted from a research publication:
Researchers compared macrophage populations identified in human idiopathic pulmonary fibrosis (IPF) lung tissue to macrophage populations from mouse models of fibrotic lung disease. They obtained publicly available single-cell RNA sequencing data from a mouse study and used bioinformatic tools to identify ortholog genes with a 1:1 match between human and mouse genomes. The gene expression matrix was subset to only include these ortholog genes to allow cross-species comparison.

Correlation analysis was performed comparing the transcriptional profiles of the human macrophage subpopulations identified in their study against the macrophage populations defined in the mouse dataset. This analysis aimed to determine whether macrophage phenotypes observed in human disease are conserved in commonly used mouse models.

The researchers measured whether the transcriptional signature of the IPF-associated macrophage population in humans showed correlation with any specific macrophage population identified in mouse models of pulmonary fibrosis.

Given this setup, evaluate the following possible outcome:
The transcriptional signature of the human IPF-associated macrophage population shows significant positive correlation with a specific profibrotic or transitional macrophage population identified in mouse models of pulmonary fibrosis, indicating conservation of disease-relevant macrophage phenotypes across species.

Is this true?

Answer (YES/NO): YES